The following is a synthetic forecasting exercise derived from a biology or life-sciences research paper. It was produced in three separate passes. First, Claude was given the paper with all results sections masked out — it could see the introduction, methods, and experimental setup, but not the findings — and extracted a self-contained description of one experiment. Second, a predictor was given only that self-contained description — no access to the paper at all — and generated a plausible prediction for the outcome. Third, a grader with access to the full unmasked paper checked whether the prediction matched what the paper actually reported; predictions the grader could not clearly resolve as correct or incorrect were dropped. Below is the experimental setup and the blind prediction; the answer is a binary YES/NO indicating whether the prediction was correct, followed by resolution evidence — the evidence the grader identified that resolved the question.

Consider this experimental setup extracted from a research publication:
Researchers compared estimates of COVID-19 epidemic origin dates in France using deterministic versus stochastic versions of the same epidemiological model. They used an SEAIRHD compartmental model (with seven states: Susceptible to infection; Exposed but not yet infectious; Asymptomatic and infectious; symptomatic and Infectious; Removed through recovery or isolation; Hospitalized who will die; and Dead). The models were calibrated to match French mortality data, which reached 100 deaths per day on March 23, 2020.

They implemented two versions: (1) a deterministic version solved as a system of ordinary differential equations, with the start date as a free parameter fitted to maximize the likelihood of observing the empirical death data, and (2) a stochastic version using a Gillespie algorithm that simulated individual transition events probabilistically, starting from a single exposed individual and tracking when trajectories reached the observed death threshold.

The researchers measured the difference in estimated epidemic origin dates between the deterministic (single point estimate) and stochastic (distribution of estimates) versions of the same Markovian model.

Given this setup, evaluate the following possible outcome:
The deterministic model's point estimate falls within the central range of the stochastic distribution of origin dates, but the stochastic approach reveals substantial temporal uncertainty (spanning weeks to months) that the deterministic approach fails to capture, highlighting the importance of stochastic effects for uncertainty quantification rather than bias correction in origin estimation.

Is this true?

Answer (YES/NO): NO